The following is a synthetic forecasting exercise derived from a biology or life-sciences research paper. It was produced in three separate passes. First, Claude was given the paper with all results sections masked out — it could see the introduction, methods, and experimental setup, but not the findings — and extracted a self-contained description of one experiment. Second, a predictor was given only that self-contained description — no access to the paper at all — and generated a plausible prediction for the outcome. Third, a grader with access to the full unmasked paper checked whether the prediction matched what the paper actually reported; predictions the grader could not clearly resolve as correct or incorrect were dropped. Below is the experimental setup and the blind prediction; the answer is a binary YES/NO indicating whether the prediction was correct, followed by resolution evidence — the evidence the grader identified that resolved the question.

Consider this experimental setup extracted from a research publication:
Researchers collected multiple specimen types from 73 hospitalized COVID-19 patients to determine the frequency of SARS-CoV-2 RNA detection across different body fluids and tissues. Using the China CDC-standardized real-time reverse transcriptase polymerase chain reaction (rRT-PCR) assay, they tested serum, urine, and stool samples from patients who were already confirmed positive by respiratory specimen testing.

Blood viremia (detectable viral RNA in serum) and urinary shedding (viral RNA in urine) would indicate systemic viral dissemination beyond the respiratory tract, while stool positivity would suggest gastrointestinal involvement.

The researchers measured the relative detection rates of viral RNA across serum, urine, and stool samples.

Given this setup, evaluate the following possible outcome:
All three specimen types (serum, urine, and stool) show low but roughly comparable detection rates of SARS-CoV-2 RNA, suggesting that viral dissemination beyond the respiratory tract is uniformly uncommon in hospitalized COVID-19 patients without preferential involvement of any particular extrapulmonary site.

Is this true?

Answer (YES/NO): NO